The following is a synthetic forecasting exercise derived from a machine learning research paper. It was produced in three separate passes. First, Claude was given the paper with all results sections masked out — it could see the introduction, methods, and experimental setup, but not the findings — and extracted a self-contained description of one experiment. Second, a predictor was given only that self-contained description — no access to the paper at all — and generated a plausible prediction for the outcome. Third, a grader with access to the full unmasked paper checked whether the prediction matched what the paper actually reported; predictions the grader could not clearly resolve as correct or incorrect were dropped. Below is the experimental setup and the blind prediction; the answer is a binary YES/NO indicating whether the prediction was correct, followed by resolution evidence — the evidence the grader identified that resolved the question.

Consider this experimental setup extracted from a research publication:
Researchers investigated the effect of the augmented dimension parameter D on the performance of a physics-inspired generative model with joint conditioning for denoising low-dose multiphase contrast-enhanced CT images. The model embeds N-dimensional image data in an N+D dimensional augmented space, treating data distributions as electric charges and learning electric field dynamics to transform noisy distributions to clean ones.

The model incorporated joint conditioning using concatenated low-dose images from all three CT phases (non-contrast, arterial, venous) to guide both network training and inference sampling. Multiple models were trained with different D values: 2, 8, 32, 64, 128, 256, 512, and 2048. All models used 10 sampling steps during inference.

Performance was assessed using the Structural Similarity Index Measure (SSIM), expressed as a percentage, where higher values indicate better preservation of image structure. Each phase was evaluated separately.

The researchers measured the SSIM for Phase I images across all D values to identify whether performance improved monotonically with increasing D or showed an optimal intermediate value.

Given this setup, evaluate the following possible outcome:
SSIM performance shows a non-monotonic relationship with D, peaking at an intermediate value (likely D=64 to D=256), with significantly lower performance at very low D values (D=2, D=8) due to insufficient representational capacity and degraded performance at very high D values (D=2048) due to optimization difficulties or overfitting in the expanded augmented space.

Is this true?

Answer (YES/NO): YES